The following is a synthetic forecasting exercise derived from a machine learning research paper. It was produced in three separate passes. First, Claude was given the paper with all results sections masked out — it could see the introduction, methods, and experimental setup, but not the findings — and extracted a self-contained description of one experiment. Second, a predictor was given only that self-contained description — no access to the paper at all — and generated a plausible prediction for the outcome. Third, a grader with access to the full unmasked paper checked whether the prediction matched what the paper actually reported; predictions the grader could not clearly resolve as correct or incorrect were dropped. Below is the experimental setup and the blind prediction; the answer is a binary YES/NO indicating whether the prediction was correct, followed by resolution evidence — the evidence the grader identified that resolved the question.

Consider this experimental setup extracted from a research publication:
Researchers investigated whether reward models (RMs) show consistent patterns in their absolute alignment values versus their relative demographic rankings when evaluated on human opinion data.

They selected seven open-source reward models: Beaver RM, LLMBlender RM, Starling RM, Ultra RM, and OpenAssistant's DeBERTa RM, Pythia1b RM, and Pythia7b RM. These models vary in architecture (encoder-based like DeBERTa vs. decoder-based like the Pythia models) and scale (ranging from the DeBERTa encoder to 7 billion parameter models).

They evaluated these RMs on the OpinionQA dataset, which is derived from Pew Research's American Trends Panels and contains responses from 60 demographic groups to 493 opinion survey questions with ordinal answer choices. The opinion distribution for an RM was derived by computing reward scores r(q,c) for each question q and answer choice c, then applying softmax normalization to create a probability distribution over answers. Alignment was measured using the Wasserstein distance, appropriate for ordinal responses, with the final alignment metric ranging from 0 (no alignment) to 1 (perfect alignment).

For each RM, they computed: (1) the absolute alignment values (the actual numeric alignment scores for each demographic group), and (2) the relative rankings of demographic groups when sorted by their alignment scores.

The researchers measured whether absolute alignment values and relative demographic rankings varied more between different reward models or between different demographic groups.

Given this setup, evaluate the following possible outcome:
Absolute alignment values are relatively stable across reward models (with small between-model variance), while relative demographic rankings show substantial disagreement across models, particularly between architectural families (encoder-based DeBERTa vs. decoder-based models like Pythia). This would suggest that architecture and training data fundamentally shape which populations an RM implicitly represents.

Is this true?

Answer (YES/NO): NO